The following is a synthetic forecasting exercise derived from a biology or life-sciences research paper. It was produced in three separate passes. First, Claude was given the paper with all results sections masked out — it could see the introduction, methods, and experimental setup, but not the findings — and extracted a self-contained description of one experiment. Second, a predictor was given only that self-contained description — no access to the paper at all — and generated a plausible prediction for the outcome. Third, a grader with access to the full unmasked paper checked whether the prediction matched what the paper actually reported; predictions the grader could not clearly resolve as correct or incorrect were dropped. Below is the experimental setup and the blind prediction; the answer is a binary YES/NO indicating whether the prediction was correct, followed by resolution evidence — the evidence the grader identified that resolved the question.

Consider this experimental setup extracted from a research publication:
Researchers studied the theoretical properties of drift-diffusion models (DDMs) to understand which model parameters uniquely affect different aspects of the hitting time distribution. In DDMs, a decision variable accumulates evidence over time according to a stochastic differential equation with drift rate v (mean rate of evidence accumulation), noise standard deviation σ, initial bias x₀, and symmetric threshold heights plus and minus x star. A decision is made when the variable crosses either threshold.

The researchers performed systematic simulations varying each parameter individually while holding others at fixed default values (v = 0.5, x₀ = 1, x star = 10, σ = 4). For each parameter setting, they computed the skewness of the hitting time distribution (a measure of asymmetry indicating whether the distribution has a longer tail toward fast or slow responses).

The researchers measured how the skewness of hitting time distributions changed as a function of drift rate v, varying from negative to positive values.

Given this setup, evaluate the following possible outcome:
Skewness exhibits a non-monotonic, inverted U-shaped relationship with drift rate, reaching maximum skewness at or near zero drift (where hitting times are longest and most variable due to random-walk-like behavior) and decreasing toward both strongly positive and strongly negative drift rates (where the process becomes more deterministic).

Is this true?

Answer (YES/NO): NO